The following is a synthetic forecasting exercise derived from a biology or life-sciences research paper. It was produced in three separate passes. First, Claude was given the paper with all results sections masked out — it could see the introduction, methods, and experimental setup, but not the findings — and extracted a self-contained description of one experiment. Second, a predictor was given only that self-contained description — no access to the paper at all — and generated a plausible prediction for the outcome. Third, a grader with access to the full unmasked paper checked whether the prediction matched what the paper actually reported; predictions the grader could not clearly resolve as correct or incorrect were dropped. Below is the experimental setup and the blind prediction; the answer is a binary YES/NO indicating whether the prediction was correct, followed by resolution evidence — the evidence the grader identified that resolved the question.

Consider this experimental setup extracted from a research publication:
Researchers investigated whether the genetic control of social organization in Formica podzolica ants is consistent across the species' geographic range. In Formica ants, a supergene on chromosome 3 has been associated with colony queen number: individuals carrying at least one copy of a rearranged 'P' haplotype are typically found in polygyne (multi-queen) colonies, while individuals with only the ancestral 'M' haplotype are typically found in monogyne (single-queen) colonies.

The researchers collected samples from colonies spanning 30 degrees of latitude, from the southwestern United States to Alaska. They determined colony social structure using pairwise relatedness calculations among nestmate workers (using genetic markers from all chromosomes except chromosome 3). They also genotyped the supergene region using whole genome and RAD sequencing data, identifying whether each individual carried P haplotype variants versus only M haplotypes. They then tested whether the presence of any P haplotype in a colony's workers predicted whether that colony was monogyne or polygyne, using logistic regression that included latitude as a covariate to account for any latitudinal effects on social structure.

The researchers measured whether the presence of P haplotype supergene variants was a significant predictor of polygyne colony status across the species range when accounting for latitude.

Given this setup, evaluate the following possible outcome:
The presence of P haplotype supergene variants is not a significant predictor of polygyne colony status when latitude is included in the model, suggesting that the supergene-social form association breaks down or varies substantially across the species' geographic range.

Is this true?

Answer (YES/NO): NO